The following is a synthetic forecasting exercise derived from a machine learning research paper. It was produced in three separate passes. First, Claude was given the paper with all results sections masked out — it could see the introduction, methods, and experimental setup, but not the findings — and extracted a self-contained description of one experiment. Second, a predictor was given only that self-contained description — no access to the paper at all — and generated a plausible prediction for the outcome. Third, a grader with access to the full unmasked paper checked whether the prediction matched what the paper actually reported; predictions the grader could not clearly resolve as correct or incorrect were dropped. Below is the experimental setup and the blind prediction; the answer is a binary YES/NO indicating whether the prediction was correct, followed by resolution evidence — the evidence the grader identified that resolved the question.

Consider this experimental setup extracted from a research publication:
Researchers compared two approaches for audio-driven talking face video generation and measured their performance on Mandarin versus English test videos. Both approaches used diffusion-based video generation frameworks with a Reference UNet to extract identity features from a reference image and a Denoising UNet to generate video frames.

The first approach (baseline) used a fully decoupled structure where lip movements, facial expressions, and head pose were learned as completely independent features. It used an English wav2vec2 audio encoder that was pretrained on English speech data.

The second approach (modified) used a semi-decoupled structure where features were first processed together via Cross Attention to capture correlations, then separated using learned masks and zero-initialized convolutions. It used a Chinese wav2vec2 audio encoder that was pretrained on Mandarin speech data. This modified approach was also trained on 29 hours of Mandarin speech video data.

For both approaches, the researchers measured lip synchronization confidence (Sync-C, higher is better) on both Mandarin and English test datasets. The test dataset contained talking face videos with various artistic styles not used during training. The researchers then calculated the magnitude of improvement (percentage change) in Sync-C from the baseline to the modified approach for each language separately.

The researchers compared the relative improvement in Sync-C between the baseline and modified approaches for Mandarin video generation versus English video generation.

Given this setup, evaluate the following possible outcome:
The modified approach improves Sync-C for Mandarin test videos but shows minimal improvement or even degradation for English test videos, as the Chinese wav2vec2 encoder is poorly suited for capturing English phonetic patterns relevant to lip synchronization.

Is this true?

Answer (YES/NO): NO